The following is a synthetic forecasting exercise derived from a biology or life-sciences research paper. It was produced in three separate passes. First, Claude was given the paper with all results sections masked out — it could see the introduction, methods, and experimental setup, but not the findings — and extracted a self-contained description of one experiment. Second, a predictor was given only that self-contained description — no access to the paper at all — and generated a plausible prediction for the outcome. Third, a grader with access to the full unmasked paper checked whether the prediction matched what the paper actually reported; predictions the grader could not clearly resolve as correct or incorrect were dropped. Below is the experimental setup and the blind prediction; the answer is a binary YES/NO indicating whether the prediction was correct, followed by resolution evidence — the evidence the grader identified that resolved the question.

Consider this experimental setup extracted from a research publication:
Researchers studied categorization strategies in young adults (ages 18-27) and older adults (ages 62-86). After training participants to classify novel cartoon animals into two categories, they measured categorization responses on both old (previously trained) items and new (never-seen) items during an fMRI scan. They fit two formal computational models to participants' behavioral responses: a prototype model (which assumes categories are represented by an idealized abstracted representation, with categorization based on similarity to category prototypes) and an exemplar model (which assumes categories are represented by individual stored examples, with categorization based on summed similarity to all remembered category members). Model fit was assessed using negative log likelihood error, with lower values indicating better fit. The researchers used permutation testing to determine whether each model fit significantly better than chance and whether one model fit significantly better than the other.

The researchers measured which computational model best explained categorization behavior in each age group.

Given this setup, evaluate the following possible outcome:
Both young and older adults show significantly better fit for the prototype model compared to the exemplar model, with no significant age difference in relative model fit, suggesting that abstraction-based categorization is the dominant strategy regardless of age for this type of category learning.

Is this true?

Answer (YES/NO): NO